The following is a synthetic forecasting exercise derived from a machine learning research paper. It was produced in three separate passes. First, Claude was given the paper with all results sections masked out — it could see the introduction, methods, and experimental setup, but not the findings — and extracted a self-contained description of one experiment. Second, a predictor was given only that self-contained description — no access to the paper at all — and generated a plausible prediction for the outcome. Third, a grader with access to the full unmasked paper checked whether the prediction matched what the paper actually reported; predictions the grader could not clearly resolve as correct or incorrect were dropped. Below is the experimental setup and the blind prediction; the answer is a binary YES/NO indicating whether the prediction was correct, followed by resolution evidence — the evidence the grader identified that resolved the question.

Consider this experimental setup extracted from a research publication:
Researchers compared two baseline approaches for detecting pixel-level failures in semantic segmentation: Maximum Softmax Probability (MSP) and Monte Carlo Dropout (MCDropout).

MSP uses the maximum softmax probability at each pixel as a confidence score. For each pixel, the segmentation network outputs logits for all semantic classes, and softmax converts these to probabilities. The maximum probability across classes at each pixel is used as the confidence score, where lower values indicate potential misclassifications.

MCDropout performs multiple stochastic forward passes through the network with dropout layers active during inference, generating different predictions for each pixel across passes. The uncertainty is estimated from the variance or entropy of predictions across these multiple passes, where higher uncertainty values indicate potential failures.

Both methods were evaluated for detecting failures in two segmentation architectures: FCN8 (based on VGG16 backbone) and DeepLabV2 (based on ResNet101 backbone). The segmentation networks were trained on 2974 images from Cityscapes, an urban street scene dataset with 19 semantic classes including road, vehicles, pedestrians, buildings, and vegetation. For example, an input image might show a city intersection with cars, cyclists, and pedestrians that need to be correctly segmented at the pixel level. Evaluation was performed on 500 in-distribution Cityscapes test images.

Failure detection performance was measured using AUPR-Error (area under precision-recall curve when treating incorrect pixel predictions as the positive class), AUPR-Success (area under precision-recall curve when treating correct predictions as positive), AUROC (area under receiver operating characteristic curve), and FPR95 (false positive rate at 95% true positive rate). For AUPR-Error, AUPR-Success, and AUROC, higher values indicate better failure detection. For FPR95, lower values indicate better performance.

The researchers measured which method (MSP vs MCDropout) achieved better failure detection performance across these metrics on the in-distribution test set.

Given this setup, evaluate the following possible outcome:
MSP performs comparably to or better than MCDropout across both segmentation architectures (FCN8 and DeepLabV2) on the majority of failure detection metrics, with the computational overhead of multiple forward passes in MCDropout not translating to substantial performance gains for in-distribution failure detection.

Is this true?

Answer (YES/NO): YES